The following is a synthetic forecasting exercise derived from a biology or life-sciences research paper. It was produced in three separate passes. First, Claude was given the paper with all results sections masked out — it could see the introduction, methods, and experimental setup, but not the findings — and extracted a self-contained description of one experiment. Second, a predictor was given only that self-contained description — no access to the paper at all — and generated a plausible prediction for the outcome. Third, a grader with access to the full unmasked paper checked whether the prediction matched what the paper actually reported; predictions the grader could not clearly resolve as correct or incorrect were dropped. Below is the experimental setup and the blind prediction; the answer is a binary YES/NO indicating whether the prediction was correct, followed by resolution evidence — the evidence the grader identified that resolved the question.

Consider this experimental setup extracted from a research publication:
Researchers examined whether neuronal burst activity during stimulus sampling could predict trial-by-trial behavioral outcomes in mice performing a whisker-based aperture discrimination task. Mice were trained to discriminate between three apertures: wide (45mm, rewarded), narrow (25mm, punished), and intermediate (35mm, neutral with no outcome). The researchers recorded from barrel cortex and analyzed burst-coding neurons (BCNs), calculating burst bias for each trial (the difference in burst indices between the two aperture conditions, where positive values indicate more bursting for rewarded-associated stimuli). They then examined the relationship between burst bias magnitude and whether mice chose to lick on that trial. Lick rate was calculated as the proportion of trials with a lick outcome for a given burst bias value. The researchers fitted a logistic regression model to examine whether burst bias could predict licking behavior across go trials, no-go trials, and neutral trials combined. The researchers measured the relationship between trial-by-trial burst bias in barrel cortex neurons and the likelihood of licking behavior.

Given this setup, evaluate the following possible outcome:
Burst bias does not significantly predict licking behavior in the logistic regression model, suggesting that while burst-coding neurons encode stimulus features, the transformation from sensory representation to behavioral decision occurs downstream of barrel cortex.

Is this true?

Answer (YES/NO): NO